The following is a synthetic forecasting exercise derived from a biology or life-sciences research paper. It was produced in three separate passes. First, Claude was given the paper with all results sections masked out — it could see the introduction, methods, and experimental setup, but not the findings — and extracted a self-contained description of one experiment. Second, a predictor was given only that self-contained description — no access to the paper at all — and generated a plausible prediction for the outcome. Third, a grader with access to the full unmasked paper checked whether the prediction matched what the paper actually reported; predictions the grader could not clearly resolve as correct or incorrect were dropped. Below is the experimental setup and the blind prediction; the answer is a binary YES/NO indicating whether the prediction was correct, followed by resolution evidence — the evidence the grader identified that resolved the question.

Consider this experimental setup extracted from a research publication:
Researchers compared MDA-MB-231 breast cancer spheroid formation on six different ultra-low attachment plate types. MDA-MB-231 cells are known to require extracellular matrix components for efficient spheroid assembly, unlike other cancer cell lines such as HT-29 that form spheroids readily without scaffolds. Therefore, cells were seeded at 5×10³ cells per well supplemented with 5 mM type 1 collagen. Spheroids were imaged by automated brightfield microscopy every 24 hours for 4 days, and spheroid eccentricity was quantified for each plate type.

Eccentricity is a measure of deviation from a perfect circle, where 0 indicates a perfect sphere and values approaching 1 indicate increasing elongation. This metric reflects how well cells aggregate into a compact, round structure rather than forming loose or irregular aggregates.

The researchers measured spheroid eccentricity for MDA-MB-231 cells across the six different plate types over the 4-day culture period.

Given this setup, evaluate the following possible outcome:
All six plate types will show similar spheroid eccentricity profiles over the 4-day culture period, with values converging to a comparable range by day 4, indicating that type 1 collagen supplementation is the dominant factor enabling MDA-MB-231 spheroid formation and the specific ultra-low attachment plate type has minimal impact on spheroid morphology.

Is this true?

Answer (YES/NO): NO